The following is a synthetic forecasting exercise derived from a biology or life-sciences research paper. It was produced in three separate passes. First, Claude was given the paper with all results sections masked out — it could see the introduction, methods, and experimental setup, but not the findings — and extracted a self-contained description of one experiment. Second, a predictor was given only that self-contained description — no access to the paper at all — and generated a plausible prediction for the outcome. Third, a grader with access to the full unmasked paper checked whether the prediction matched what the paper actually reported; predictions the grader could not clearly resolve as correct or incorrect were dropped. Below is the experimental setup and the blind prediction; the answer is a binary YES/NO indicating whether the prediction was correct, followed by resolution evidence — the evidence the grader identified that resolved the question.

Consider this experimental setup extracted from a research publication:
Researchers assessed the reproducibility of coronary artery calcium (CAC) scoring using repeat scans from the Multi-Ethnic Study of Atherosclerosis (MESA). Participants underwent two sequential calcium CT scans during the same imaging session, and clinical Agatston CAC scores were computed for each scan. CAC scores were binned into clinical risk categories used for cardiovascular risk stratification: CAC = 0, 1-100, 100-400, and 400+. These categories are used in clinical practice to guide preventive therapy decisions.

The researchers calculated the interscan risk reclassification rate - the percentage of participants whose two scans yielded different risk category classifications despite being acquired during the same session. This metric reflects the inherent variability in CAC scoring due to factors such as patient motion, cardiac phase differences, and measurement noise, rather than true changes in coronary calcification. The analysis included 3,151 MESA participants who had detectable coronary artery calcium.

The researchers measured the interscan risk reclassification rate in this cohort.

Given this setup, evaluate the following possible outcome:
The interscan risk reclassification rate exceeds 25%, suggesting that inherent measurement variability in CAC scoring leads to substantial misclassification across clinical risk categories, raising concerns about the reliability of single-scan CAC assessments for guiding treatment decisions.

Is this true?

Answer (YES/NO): NO